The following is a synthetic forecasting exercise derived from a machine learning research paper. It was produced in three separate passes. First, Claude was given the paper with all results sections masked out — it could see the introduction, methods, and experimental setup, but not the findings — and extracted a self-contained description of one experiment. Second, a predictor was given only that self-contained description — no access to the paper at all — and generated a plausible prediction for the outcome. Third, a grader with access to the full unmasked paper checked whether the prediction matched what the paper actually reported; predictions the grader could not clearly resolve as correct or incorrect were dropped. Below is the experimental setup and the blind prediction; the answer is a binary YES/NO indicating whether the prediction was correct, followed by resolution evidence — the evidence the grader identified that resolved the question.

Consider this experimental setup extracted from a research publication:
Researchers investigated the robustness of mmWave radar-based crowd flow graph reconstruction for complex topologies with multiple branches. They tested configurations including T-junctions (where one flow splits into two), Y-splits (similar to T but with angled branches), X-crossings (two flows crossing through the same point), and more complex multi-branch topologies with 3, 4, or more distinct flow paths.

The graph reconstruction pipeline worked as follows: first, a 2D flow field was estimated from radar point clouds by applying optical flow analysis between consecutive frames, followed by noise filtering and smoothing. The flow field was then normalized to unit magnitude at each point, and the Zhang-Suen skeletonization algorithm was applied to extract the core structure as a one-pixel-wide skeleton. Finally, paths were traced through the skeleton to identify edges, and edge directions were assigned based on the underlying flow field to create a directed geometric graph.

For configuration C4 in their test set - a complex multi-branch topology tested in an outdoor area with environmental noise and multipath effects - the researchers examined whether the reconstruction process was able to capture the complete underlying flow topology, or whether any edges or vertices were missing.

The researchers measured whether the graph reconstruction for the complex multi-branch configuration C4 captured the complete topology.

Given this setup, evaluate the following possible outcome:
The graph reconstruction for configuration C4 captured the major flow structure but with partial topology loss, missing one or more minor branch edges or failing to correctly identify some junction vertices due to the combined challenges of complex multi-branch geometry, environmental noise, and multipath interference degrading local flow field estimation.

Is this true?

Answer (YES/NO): NO